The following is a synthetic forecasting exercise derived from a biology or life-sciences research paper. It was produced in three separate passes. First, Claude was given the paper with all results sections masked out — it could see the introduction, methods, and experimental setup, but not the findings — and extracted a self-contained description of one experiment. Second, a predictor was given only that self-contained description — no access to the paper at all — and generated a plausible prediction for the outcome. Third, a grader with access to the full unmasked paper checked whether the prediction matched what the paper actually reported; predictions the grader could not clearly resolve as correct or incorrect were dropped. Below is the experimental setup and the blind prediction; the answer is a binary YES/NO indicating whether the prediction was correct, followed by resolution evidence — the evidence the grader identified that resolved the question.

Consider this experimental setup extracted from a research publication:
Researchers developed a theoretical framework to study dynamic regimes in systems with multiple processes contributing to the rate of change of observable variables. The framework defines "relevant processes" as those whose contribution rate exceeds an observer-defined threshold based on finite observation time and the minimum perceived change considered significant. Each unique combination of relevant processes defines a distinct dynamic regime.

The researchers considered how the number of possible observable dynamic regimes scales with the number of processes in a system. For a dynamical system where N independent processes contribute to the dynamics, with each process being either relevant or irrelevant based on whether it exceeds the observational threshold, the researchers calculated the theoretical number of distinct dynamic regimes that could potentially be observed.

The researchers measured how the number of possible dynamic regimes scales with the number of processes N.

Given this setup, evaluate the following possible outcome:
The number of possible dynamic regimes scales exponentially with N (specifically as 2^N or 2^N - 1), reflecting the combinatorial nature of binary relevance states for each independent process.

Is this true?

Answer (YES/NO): YES